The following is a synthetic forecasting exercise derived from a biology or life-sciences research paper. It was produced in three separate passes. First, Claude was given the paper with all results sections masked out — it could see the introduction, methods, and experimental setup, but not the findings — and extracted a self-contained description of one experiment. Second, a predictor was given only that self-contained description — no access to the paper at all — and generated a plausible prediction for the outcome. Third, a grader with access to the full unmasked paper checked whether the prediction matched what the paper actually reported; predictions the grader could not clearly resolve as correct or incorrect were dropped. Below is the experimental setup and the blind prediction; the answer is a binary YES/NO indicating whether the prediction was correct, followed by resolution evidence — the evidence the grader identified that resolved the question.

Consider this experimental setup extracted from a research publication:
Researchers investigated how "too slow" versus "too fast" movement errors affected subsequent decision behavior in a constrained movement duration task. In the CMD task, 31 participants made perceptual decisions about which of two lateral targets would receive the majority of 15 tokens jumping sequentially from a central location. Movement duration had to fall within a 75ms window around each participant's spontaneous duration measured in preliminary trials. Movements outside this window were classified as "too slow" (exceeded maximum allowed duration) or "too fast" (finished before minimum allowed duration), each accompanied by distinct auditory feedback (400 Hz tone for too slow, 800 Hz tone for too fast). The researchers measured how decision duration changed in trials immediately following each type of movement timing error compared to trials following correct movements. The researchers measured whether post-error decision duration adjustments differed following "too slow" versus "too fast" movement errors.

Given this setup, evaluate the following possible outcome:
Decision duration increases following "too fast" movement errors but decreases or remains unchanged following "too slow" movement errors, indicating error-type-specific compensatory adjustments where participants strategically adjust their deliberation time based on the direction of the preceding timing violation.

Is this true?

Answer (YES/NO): NO